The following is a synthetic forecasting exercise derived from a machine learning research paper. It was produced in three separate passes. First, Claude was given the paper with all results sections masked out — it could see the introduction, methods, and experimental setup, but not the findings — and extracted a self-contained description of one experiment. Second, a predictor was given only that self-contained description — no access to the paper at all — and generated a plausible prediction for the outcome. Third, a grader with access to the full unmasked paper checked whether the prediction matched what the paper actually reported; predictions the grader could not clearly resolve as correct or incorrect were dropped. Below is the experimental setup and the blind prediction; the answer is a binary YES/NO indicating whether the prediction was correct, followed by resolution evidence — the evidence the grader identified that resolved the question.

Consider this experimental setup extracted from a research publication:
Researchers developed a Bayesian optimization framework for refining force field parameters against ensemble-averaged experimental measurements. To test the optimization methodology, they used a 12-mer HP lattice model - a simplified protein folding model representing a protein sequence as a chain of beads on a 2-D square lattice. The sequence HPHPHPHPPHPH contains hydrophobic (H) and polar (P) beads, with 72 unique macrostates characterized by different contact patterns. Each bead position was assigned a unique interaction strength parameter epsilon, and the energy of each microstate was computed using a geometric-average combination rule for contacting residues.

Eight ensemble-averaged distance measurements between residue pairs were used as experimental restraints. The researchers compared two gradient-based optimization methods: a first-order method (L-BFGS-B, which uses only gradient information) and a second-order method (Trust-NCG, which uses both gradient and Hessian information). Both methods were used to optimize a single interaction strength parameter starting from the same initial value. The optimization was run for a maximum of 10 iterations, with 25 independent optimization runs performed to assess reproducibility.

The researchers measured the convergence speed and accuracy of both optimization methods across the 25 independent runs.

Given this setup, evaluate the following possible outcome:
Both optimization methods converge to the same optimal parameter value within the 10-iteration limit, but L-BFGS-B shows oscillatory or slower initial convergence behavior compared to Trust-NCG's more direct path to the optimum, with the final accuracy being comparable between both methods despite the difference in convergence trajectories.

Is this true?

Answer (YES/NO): YES